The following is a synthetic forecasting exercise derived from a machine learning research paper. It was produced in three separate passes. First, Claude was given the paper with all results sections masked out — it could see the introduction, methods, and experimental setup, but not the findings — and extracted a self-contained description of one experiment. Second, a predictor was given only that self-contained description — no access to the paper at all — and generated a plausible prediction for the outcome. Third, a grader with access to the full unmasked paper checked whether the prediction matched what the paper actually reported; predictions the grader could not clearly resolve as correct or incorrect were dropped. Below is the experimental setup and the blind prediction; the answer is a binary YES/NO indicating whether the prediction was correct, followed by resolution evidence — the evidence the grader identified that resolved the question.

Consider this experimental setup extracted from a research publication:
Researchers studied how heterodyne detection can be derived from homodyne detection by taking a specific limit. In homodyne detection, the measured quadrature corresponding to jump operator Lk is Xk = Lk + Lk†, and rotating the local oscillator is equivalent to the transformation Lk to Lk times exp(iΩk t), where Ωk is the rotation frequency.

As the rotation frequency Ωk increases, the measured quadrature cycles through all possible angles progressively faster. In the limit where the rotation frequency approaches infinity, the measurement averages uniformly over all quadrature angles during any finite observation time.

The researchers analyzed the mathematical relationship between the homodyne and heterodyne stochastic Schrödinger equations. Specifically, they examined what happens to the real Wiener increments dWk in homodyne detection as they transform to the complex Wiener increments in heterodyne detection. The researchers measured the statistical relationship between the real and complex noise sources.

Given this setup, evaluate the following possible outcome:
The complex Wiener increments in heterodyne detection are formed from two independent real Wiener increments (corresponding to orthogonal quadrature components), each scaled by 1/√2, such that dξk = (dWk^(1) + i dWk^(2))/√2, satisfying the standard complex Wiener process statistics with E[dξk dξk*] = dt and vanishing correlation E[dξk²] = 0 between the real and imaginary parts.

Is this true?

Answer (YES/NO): YES